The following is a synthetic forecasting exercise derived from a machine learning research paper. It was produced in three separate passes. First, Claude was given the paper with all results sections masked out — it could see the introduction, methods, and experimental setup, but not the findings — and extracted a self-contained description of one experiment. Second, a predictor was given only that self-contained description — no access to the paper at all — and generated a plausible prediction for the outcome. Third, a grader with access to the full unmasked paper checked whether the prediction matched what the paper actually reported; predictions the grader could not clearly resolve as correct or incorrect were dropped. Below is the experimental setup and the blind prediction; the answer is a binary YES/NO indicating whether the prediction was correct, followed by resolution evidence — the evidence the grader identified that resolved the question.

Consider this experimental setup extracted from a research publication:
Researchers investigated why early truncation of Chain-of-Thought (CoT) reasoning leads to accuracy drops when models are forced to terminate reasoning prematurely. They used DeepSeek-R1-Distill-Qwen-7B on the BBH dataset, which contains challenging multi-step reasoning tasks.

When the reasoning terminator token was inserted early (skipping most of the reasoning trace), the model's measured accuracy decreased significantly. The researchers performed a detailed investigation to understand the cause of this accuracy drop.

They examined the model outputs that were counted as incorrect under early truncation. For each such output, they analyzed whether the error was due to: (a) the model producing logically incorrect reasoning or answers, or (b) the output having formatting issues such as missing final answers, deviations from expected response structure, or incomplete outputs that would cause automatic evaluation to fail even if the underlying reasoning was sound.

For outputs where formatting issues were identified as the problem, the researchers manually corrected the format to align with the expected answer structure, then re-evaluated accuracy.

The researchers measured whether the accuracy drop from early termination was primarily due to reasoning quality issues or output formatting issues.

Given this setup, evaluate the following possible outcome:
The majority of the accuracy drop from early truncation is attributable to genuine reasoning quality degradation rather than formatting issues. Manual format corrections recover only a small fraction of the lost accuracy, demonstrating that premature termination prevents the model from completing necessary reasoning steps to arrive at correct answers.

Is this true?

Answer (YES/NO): NO